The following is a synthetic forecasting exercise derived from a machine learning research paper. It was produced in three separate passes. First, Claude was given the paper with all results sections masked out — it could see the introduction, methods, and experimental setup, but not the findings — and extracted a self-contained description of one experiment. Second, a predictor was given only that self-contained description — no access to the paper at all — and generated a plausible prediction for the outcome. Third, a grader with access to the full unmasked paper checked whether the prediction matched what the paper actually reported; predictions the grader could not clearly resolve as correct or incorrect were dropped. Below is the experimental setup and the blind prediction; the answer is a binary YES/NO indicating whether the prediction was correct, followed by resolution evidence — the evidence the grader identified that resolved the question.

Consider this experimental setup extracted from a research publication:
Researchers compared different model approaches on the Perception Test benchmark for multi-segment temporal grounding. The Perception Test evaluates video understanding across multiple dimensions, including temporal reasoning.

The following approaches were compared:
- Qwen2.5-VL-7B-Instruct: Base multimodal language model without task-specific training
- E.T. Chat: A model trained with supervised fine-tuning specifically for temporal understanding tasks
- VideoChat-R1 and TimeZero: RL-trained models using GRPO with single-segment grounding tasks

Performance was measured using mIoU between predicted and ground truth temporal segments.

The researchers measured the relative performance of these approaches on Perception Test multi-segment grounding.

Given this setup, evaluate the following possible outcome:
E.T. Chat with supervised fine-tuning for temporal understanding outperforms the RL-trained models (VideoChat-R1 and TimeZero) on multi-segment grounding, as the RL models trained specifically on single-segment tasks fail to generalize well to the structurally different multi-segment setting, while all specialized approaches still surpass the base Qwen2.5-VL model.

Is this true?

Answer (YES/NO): NO